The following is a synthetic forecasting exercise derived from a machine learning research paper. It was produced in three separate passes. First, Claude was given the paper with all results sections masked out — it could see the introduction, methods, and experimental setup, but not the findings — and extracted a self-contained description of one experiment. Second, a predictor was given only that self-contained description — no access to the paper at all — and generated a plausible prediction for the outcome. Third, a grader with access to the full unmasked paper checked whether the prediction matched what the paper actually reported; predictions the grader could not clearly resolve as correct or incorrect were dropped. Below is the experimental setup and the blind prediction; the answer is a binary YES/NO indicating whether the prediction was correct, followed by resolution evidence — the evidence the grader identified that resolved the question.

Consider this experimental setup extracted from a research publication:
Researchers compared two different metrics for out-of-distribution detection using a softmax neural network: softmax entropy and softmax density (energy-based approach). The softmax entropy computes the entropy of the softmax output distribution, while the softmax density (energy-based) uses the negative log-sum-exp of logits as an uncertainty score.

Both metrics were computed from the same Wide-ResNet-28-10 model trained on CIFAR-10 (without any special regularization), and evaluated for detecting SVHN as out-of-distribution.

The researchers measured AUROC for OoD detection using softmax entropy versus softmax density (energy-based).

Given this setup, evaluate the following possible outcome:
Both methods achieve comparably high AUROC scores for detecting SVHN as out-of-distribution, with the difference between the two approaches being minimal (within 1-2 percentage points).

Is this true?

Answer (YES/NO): YES